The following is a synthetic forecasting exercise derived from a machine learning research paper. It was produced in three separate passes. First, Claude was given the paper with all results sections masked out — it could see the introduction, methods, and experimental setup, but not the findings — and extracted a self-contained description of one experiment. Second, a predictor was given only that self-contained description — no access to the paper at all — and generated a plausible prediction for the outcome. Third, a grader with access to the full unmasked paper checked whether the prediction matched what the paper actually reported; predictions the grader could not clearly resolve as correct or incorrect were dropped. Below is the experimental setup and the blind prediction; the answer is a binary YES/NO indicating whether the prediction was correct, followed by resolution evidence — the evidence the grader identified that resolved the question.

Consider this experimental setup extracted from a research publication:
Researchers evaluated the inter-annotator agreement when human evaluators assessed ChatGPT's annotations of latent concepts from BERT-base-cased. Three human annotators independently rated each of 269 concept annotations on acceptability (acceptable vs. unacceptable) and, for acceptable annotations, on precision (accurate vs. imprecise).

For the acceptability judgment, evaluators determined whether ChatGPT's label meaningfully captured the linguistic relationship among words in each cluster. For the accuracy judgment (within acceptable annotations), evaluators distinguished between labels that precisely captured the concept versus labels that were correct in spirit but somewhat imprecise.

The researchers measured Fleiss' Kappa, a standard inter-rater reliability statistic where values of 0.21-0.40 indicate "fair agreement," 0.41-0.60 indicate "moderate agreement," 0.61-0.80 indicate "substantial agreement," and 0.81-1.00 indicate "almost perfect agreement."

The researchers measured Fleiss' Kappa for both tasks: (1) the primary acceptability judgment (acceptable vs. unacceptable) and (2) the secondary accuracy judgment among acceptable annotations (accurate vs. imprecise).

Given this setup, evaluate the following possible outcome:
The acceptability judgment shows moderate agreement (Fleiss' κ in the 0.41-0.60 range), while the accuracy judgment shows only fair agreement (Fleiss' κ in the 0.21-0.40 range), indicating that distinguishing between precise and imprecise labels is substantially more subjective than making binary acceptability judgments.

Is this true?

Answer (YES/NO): NO